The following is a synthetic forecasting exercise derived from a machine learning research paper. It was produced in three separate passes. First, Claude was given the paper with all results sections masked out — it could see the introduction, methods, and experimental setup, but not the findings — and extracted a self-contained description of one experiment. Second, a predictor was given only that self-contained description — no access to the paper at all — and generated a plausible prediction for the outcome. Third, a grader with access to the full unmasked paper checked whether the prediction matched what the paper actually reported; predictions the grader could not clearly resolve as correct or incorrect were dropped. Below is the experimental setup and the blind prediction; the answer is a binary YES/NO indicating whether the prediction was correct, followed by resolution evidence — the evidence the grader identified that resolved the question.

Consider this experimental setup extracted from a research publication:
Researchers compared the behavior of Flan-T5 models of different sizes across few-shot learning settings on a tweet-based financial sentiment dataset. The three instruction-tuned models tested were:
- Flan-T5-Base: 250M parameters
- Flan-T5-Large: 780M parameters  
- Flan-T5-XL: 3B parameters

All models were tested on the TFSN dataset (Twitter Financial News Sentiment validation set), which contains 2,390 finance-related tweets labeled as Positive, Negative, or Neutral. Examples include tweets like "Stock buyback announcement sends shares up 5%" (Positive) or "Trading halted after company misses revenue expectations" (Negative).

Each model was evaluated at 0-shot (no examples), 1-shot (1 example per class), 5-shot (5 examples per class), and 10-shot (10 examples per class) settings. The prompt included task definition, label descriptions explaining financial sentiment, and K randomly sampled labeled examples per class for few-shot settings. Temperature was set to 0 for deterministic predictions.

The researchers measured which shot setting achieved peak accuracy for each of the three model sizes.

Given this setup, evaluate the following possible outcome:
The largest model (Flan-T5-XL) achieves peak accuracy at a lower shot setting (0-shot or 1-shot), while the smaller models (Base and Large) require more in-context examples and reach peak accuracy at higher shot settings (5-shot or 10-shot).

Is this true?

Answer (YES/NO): YES